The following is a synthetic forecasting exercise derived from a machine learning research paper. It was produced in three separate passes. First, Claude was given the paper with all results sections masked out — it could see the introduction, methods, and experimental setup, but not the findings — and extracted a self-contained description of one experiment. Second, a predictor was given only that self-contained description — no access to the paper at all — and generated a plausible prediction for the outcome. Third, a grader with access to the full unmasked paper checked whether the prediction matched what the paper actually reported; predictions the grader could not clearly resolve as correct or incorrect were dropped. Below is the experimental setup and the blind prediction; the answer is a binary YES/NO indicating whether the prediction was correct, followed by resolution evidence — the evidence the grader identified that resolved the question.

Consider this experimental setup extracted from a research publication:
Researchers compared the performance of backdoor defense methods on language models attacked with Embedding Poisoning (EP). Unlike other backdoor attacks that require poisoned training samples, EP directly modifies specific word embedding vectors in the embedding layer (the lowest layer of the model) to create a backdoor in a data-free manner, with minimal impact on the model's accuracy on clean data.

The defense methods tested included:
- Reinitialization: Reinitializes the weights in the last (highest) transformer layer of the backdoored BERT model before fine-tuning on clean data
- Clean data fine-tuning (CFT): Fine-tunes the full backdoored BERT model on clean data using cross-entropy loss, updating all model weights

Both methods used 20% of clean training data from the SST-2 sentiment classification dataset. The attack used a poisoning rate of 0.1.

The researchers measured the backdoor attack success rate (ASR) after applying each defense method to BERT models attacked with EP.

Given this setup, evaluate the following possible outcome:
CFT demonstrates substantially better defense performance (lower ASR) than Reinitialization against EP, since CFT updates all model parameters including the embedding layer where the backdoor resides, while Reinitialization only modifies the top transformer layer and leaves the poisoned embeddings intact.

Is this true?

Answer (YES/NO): NO